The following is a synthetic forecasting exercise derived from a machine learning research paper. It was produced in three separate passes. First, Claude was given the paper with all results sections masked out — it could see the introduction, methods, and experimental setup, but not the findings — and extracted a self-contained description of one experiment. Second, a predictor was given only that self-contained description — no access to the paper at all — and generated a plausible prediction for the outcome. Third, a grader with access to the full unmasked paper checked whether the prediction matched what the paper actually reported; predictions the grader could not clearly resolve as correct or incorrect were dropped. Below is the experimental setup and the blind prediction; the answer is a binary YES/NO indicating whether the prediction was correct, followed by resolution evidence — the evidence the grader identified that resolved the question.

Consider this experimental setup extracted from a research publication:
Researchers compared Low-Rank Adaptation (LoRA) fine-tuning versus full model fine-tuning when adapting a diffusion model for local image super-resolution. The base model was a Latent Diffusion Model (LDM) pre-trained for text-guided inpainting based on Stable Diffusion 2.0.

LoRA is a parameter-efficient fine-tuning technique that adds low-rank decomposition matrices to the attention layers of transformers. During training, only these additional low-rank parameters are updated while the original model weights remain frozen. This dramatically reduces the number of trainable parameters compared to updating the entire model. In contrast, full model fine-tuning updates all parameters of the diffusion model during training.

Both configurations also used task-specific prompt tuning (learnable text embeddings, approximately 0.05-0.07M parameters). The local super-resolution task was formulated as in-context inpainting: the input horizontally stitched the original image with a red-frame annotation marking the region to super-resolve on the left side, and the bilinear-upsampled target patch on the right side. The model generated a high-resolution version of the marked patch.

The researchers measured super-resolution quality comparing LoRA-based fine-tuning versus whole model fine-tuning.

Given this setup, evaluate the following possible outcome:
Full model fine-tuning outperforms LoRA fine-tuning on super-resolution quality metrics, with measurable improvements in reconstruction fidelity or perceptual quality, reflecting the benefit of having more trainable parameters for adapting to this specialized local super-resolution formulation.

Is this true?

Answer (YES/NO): NO